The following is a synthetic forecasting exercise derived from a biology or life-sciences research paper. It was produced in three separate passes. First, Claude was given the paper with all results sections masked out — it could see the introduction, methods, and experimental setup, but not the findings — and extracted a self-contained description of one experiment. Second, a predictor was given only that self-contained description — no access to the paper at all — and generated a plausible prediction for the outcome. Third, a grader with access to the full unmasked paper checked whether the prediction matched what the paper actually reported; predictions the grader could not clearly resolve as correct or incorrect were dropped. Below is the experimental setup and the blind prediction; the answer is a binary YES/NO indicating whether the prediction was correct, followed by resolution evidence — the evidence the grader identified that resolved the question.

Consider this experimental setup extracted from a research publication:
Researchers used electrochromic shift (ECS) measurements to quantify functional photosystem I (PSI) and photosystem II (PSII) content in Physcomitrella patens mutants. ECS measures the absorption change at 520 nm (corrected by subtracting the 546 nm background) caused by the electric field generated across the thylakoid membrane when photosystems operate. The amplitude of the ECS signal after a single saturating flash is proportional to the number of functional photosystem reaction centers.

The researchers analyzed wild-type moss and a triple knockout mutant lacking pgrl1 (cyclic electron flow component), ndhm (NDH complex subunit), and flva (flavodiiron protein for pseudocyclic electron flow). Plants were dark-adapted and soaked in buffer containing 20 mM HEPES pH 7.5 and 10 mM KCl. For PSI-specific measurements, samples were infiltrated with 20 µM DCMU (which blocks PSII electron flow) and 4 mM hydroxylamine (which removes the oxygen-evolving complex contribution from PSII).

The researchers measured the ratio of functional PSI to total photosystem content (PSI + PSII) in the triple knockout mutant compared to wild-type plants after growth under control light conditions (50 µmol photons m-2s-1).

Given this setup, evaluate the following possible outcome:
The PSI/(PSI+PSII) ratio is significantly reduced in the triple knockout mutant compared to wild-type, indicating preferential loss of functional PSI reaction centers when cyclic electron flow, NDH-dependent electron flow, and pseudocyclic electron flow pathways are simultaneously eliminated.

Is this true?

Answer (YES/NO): YES